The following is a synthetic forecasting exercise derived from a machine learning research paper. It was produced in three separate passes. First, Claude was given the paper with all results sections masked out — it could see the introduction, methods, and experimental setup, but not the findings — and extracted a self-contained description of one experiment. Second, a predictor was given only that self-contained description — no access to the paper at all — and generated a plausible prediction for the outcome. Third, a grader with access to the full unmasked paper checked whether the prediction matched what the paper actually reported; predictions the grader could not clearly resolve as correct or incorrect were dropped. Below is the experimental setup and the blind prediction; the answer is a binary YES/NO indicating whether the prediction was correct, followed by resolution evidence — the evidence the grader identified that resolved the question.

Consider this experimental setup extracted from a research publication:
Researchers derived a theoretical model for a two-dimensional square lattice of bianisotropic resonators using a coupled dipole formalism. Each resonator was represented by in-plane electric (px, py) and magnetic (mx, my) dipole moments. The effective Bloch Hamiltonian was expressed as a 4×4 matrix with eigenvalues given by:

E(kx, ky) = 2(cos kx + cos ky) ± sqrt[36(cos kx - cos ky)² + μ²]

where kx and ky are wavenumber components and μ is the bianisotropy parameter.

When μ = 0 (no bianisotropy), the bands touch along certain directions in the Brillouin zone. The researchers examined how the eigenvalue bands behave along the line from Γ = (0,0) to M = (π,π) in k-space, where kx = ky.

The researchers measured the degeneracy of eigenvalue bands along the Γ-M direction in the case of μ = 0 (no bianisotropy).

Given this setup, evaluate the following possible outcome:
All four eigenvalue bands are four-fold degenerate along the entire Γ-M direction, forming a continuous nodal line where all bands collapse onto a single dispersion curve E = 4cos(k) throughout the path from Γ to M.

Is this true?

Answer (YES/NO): YES